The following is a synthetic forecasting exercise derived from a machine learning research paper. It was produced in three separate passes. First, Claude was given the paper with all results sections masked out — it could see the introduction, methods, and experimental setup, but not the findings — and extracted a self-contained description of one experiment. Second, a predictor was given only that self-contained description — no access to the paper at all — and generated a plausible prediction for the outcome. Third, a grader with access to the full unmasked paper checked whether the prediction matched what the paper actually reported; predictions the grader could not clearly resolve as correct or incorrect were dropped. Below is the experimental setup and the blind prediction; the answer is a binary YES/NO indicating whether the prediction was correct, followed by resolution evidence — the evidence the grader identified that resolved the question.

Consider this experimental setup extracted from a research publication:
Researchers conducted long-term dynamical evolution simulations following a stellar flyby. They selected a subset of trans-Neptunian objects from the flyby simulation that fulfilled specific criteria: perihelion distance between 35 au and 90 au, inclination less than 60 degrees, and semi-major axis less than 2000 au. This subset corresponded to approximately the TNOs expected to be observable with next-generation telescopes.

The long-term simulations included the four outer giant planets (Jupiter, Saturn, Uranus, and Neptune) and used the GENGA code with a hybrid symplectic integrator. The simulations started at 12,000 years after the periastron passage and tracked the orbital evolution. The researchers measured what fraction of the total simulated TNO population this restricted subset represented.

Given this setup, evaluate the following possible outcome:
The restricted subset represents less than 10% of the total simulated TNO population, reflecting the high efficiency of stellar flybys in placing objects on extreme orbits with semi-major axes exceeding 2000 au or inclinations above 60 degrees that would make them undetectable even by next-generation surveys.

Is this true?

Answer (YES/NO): NO